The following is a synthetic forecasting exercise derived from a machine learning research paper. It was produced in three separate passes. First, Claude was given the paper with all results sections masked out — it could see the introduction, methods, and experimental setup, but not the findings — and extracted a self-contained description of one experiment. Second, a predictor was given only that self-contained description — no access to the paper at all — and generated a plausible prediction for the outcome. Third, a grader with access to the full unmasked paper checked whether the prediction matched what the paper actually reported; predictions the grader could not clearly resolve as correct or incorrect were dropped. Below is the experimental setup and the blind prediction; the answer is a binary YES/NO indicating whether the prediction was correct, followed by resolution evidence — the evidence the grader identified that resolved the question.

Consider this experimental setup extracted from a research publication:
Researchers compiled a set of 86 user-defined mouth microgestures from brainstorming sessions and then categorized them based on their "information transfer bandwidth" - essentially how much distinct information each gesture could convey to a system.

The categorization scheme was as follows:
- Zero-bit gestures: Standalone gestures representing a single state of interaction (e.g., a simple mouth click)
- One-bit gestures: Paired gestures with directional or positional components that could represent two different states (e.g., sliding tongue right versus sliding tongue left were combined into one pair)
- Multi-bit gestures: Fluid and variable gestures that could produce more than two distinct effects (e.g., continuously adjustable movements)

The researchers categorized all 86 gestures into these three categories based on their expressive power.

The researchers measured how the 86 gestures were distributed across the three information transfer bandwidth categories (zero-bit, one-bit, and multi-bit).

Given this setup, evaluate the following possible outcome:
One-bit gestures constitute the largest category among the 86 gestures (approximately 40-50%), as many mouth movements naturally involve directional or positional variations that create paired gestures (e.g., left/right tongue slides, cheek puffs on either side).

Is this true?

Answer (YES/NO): YES